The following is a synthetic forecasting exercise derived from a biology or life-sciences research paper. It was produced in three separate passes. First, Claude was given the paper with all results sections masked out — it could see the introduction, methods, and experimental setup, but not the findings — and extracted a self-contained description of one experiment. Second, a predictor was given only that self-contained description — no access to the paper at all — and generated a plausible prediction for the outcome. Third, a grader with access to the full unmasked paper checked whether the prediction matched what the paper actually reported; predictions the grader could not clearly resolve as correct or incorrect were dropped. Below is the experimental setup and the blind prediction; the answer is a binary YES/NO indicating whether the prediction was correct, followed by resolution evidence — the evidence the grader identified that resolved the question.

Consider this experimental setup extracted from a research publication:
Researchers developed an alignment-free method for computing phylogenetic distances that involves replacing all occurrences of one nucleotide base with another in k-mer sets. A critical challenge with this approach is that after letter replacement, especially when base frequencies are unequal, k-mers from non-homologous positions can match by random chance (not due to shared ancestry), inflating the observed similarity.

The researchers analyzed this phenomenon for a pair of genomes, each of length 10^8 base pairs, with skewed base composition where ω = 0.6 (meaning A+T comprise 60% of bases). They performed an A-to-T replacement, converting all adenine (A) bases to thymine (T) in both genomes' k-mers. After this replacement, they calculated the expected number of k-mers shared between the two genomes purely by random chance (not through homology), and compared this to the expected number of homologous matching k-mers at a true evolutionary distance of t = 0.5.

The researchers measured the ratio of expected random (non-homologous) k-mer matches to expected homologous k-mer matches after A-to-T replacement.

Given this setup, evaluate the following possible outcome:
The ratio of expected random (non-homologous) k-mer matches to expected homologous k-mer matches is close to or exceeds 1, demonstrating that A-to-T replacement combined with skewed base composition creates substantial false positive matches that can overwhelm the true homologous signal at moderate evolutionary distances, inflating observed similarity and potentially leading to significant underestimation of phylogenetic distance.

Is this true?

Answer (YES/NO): YES